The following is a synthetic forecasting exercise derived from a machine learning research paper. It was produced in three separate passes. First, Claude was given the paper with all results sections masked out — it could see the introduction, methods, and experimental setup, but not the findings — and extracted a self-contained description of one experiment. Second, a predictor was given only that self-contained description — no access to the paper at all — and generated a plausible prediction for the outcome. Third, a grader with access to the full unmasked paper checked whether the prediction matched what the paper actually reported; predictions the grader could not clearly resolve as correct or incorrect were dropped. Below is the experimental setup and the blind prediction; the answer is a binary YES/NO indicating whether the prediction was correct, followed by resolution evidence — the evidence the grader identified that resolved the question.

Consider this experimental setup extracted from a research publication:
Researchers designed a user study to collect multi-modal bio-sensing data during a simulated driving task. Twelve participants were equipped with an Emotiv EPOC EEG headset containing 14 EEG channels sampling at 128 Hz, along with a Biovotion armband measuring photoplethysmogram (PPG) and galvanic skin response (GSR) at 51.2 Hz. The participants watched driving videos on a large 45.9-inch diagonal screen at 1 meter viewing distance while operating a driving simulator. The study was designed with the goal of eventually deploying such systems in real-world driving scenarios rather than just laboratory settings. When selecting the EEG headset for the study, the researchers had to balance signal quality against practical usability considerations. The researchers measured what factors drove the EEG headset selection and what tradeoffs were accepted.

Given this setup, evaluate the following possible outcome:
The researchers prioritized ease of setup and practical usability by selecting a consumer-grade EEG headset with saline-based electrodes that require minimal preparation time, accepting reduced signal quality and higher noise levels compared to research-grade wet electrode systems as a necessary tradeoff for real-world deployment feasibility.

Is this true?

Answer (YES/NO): NO